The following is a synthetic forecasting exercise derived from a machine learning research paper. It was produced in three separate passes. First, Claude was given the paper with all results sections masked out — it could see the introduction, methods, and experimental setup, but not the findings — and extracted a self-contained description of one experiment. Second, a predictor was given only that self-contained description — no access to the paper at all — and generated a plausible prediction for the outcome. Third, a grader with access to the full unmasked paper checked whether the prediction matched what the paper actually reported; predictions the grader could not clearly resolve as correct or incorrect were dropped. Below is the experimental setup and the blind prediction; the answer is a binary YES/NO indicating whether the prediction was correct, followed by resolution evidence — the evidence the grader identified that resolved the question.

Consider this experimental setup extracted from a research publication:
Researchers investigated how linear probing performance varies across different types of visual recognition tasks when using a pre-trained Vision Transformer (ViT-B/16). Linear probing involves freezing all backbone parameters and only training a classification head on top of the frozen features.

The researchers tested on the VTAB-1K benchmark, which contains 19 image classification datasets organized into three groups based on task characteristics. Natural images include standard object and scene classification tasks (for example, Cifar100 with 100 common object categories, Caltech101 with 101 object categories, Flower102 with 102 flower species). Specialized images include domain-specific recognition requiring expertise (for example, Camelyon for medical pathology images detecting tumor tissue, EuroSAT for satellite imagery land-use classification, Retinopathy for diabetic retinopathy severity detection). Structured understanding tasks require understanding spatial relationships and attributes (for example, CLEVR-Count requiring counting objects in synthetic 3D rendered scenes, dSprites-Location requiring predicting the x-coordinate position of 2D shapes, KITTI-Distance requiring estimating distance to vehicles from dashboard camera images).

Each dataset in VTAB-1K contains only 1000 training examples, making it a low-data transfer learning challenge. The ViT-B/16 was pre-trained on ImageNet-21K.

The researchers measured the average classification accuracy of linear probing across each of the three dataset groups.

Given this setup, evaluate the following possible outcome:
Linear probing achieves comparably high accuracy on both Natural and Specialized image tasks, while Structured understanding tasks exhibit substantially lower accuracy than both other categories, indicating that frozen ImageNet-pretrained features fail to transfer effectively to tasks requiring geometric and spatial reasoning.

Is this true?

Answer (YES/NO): YES